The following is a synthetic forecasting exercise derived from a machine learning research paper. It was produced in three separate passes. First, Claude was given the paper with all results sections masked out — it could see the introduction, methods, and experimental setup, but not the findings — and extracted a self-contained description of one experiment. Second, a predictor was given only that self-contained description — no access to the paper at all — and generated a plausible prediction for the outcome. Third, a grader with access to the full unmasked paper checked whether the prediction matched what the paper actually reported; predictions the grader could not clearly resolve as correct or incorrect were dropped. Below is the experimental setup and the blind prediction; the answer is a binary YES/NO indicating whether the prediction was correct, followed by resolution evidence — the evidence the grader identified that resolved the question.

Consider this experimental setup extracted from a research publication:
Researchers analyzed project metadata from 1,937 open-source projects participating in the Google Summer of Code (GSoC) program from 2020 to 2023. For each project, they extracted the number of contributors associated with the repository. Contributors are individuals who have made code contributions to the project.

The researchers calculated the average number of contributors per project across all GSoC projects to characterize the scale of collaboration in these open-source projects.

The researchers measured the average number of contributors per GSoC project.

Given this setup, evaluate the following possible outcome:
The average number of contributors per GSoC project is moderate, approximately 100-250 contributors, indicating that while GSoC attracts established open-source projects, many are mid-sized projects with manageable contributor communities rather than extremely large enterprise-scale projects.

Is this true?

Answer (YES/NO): YES